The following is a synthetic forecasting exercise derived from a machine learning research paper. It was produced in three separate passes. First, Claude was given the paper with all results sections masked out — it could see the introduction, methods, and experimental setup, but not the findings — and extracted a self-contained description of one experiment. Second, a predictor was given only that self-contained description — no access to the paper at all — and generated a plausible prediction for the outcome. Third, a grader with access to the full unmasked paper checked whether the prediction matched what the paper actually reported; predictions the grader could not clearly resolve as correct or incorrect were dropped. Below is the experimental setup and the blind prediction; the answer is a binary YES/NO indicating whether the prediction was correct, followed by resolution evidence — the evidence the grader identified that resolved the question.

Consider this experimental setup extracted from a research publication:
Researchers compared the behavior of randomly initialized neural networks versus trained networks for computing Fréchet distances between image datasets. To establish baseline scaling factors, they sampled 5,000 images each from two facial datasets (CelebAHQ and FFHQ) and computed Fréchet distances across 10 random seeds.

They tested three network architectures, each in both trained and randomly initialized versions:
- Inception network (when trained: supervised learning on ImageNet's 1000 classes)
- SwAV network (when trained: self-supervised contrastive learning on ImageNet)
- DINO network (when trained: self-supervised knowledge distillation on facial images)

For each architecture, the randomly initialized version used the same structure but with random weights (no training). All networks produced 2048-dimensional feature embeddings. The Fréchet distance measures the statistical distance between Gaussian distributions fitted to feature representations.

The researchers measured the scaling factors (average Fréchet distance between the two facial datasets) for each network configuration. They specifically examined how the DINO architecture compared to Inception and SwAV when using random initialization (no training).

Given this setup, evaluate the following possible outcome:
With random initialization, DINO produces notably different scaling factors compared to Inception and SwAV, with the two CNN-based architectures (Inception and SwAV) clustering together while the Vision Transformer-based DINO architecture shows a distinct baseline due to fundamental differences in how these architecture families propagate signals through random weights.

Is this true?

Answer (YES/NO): YES